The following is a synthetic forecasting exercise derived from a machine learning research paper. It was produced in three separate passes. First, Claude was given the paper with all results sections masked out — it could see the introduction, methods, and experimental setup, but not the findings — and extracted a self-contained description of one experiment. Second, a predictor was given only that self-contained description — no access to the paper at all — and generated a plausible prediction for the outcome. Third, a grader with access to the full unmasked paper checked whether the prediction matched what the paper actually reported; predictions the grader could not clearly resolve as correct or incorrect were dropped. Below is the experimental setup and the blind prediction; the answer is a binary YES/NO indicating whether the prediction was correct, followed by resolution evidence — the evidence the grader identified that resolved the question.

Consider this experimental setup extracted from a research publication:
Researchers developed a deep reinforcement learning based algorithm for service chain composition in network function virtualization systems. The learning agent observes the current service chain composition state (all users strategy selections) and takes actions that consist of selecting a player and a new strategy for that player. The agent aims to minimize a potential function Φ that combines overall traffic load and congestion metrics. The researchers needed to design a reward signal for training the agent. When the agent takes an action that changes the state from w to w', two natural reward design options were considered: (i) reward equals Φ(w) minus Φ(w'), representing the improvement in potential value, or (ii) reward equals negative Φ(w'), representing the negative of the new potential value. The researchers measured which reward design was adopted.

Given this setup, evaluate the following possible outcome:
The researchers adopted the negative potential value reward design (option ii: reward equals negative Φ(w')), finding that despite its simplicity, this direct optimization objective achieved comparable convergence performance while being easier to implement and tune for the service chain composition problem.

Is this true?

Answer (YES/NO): NO